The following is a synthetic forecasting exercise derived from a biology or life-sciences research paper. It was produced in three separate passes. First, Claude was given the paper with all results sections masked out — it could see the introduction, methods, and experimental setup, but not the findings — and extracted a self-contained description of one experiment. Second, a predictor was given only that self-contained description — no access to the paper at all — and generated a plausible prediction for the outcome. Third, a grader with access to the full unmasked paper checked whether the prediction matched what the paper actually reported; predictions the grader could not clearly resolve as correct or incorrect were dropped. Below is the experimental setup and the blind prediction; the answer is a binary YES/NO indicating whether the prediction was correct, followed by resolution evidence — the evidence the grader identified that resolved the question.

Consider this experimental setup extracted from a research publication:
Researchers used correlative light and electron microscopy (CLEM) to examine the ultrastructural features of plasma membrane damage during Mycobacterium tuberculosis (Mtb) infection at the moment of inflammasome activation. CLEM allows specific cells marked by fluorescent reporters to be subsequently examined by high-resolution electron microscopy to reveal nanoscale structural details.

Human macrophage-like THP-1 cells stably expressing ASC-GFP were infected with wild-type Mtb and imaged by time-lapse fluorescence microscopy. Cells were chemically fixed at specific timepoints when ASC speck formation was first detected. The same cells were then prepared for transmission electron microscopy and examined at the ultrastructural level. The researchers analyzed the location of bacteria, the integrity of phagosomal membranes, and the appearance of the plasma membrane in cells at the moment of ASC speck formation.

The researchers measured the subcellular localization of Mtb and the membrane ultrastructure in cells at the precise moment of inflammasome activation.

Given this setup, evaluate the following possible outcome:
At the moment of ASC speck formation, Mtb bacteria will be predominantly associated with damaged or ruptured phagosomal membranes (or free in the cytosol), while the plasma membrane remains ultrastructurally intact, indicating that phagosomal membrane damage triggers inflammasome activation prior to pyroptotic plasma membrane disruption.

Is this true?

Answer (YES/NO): NO